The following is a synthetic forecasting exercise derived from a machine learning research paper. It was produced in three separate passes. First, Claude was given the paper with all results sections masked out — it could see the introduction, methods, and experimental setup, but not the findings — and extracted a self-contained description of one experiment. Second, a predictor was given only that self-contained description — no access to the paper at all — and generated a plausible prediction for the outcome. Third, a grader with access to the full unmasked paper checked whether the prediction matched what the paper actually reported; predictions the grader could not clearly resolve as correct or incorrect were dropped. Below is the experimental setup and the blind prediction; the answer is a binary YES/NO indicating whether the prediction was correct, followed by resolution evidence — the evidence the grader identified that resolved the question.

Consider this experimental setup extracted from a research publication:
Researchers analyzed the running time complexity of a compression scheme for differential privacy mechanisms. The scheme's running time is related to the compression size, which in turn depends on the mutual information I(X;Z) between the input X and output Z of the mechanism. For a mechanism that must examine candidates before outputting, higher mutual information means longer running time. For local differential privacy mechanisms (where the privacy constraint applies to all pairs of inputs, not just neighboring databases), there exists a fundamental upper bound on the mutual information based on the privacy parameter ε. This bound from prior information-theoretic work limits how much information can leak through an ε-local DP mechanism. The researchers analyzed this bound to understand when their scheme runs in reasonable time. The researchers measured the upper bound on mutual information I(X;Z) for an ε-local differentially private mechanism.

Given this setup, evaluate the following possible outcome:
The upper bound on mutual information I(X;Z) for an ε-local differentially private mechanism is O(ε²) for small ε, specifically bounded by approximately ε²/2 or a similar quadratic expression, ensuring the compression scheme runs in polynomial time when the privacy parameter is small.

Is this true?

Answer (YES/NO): YES